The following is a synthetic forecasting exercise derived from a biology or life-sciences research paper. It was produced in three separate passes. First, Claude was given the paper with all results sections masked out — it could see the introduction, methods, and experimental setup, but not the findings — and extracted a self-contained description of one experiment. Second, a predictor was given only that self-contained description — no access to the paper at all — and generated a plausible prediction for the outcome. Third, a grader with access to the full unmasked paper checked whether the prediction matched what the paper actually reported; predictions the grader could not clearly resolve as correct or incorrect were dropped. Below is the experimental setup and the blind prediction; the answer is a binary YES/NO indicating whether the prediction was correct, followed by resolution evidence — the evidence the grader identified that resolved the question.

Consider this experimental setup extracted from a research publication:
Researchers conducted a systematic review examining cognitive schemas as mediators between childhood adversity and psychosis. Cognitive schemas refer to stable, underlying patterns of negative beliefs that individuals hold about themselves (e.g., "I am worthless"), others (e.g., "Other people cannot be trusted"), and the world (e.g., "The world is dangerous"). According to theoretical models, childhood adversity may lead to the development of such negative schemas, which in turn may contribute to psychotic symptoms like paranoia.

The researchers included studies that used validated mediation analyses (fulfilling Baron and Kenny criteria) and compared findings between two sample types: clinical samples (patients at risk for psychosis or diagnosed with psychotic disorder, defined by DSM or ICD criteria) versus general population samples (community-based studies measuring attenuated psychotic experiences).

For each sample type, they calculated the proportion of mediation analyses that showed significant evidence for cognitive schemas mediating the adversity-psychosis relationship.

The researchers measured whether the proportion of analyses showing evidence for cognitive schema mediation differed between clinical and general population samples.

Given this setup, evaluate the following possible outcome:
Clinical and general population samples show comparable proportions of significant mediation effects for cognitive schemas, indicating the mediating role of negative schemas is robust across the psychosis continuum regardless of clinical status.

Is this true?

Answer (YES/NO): NO